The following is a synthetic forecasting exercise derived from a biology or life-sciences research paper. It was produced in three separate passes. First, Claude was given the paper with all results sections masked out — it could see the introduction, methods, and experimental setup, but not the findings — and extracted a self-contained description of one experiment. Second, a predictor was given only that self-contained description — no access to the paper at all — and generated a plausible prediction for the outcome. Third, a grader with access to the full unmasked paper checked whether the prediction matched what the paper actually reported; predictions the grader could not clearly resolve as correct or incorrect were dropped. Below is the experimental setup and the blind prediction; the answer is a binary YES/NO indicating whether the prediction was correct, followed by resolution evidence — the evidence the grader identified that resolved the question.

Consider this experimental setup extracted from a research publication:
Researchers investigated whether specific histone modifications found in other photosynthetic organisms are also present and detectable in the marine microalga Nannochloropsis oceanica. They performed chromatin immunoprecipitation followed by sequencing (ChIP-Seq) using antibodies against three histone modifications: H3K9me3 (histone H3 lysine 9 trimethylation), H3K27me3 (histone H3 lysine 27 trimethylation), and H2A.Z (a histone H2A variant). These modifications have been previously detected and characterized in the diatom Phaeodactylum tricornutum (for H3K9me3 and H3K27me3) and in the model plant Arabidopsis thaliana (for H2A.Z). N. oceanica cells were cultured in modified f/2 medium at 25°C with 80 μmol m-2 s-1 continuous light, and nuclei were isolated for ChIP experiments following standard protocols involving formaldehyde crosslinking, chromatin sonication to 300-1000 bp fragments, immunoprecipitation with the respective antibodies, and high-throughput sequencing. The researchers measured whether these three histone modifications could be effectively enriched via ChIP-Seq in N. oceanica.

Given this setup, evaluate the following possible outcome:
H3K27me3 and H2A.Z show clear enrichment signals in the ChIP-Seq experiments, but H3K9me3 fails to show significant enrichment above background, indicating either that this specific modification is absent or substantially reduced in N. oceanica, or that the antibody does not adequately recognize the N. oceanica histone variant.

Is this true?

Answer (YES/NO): NO